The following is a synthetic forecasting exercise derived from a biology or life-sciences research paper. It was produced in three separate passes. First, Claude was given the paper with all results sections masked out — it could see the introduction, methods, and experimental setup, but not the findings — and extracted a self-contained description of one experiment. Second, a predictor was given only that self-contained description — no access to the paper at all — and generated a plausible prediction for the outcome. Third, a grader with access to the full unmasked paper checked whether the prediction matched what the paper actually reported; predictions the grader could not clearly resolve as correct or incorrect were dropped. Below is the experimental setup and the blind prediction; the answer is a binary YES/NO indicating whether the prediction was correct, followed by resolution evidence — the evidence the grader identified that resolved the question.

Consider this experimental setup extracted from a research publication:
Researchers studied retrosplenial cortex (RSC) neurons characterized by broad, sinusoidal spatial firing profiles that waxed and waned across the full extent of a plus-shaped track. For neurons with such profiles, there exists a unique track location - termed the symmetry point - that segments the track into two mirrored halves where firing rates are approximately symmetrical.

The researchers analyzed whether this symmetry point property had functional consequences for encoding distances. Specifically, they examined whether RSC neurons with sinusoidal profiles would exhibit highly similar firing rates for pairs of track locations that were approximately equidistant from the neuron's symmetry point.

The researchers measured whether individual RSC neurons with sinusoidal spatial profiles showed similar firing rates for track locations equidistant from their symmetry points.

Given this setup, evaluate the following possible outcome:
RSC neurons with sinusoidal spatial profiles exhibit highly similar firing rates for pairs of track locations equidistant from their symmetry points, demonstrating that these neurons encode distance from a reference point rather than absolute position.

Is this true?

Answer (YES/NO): YES